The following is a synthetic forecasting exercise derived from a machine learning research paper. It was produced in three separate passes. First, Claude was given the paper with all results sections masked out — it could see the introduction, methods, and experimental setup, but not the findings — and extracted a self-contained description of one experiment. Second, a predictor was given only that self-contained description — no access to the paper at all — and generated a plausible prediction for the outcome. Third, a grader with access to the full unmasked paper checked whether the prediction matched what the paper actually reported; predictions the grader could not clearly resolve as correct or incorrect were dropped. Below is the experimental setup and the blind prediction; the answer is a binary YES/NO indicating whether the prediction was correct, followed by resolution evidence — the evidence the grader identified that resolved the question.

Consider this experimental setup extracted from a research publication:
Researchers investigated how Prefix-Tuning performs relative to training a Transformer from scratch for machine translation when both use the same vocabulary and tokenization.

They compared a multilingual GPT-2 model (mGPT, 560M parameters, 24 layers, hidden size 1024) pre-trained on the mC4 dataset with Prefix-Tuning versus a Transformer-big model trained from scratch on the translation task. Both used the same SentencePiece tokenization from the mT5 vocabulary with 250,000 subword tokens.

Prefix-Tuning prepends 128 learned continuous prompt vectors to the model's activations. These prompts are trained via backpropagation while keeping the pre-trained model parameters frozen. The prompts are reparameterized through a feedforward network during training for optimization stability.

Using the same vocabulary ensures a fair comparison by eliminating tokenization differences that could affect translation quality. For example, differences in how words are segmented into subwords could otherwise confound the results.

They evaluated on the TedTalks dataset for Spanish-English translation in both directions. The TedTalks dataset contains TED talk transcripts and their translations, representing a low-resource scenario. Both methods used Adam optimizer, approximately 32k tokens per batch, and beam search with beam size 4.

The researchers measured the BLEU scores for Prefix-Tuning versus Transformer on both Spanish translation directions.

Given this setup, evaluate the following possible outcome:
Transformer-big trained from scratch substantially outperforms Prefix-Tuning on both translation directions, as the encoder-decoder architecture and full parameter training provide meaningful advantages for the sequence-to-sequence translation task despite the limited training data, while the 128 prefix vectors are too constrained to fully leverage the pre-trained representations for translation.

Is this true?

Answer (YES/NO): NO